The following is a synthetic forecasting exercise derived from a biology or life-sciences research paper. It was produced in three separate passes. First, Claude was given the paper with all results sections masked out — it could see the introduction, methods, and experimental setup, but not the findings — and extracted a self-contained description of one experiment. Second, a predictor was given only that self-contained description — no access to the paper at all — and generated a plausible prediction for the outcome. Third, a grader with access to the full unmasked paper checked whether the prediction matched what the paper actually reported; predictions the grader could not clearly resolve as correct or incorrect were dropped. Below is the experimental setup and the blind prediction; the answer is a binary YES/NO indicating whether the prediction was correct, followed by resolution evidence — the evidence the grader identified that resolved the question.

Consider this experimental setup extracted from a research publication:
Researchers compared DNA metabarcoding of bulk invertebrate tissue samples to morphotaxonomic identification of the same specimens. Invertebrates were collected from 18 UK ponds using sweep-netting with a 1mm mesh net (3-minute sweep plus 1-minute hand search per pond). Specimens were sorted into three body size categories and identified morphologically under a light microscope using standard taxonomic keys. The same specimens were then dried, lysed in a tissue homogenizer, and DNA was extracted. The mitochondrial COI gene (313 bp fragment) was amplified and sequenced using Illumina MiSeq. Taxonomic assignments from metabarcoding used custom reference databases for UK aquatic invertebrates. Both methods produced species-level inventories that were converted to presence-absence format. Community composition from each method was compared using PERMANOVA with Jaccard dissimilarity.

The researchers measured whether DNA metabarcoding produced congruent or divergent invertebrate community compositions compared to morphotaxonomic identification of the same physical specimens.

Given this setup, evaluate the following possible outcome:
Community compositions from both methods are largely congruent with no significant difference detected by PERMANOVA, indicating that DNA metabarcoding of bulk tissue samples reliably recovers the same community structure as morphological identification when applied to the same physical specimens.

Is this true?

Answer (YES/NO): NO